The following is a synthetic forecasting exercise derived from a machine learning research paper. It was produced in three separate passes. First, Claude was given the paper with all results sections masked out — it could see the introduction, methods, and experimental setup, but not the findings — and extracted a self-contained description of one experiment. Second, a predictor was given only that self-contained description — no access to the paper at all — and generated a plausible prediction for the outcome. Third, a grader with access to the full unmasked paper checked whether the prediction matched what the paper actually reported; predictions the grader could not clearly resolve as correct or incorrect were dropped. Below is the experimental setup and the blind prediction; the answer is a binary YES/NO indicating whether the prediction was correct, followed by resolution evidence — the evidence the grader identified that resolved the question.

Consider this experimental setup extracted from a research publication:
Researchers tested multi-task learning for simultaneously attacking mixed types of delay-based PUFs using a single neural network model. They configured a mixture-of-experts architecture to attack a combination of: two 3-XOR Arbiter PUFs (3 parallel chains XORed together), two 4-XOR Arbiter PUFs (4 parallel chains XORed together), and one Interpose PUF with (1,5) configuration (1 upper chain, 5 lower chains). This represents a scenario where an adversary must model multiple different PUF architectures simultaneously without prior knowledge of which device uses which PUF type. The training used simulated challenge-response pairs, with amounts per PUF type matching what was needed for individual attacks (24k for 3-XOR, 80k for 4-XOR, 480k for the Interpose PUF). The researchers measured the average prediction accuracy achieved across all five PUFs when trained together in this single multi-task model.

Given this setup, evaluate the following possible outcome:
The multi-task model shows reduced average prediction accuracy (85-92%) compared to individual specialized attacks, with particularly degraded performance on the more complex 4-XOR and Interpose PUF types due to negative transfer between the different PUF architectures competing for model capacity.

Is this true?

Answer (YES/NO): NO